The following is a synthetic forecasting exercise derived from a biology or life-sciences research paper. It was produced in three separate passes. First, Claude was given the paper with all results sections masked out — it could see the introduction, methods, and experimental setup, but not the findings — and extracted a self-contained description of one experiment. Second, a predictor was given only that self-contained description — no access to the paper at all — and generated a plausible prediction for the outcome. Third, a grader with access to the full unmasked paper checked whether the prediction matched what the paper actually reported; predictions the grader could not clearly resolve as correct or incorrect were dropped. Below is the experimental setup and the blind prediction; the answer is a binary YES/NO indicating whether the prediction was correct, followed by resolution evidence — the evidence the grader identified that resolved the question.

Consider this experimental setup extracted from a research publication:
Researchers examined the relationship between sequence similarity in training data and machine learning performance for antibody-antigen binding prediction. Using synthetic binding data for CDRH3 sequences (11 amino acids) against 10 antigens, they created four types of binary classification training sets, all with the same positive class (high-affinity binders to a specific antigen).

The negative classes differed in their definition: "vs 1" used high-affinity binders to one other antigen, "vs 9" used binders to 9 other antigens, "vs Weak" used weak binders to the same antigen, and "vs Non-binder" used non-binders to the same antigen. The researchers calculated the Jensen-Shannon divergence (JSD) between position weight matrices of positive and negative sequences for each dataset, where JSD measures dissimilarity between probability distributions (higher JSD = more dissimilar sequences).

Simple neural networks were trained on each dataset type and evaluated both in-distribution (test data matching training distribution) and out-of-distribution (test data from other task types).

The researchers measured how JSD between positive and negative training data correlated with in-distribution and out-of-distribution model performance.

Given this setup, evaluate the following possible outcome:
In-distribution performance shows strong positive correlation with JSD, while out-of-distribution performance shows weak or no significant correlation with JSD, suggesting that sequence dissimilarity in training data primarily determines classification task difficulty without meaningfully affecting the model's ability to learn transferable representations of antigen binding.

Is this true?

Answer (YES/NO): NO